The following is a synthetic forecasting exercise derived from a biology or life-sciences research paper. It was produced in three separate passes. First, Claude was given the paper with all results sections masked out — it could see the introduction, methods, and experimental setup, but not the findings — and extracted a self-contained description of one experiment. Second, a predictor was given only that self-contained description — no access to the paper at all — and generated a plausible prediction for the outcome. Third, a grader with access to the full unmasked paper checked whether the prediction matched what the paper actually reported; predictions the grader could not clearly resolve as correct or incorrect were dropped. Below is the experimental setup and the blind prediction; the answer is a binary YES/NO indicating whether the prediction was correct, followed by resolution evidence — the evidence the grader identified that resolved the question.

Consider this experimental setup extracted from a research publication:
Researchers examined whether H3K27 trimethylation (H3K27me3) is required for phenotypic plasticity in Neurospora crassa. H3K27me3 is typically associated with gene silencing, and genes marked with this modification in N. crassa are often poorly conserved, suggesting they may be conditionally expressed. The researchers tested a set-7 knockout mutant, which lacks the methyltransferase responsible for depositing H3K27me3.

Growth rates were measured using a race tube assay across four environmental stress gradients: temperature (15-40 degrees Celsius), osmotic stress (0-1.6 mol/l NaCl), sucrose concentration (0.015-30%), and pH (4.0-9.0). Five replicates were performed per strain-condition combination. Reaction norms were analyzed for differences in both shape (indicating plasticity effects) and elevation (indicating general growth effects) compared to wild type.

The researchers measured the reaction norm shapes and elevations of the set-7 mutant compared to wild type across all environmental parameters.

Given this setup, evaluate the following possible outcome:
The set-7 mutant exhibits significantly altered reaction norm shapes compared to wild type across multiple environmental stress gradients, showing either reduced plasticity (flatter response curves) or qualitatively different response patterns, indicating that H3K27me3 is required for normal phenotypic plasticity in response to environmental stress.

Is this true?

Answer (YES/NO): NO